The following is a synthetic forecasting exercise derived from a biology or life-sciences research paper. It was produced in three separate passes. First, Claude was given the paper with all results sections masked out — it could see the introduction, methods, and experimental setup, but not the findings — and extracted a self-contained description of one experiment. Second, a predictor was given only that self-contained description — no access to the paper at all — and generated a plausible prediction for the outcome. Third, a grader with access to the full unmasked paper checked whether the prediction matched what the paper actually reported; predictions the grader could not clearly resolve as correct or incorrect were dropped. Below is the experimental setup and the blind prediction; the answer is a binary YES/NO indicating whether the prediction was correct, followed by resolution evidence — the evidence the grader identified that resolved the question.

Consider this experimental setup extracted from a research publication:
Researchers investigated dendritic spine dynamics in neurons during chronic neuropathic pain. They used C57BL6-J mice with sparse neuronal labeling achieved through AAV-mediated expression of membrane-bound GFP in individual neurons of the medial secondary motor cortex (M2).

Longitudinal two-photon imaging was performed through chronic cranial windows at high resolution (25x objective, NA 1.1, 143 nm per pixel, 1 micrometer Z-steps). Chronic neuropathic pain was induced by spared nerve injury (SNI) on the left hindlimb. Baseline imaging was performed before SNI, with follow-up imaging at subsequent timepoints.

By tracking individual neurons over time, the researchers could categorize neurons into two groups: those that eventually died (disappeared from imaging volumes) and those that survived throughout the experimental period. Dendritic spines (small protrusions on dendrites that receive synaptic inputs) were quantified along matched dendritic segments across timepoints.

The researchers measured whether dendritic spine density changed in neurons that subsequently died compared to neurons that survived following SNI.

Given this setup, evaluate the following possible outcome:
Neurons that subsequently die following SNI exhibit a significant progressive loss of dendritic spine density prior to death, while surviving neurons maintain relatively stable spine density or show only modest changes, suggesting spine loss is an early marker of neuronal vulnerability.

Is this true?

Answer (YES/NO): YES